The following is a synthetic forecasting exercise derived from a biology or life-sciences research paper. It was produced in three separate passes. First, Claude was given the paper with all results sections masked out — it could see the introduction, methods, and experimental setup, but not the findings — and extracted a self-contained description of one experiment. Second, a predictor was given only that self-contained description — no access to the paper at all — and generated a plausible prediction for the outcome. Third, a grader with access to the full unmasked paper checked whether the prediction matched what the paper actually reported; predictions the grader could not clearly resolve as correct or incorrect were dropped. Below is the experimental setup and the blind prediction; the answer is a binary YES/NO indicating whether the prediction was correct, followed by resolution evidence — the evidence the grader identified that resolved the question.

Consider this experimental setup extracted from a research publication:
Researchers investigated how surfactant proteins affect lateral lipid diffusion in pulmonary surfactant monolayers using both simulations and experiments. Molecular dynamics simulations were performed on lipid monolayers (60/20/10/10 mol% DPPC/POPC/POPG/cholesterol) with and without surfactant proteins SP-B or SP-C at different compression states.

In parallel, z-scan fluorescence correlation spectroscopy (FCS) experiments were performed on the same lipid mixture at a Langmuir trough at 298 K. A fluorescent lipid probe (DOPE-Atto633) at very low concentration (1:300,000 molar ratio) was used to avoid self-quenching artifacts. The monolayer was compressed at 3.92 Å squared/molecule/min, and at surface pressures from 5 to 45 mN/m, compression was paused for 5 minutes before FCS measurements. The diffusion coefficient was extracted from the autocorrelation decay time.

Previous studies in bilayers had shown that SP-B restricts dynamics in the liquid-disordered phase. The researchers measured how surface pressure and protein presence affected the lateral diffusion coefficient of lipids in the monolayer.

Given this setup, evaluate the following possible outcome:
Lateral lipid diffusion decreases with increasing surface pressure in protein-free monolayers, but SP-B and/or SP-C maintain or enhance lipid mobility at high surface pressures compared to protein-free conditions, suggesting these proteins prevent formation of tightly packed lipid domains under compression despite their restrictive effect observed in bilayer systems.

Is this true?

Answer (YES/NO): YES